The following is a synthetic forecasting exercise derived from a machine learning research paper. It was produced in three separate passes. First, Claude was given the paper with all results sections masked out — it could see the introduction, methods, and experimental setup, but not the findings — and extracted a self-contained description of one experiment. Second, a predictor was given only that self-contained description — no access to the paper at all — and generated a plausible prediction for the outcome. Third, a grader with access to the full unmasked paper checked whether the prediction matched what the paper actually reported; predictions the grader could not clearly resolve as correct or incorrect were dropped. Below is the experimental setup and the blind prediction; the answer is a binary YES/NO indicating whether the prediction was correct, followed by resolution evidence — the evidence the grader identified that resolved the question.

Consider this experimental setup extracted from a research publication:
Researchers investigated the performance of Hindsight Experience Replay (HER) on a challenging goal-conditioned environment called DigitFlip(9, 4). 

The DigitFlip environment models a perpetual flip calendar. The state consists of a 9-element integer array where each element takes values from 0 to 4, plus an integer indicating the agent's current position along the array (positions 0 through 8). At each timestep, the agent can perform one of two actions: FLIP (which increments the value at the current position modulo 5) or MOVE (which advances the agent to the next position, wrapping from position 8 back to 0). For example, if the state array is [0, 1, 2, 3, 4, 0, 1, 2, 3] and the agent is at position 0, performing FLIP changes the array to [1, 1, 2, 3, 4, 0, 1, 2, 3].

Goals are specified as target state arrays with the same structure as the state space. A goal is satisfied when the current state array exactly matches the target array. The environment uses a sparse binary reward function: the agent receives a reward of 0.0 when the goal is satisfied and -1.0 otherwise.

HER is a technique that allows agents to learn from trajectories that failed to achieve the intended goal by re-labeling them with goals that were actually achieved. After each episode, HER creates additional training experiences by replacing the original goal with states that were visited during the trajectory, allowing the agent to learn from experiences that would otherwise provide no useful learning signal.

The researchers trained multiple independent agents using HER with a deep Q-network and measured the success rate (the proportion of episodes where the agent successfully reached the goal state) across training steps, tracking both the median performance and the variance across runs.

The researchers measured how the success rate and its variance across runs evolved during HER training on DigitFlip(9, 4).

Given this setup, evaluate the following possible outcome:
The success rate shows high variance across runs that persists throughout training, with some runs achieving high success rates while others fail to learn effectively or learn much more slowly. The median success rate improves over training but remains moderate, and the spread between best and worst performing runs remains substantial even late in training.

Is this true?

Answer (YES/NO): YES